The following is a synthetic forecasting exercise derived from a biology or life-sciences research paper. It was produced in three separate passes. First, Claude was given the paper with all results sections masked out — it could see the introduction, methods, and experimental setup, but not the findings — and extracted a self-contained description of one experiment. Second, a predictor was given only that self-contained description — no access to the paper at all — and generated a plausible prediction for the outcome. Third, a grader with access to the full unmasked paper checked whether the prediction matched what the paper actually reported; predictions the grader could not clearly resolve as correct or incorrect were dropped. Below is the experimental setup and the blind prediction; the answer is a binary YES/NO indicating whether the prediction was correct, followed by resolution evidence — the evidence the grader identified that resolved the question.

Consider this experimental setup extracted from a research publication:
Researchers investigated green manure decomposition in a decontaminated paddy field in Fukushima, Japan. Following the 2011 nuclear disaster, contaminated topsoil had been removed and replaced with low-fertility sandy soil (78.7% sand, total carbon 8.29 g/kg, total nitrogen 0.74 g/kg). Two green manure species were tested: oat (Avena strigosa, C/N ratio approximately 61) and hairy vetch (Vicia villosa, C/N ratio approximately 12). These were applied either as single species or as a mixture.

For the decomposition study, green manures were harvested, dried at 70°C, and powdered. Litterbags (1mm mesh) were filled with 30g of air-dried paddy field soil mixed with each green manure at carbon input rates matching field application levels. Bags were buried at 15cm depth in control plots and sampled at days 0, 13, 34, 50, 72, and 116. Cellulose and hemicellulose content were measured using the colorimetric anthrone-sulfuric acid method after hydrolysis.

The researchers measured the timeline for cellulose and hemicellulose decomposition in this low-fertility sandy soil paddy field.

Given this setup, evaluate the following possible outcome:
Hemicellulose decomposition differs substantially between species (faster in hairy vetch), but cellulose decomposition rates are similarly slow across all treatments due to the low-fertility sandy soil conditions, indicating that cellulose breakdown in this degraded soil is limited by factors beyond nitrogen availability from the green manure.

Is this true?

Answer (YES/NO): NO